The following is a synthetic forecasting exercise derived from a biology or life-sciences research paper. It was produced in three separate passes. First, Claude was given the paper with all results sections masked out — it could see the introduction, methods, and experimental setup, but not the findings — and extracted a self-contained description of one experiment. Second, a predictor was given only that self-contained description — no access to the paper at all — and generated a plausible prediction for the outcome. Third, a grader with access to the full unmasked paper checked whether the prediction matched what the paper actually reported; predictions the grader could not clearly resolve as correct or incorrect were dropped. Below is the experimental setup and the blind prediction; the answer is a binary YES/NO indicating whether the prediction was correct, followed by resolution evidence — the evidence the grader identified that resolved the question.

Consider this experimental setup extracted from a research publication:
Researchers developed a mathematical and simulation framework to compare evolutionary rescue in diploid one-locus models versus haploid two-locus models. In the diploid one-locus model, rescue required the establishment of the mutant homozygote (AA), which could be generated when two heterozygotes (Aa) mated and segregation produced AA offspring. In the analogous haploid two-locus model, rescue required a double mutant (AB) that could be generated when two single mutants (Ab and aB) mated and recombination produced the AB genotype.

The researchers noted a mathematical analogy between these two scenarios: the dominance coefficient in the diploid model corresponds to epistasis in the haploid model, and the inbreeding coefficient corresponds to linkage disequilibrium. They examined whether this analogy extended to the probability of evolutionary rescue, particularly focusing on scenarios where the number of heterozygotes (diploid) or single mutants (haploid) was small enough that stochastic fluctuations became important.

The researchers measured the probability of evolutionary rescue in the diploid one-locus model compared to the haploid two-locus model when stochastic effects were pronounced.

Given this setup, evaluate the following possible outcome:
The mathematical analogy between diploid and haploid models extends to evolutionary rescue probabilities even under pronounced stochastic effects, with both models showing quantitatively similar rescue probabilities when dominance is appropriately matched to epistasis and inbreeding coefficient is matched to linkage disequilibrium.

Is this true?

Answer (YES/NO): NO